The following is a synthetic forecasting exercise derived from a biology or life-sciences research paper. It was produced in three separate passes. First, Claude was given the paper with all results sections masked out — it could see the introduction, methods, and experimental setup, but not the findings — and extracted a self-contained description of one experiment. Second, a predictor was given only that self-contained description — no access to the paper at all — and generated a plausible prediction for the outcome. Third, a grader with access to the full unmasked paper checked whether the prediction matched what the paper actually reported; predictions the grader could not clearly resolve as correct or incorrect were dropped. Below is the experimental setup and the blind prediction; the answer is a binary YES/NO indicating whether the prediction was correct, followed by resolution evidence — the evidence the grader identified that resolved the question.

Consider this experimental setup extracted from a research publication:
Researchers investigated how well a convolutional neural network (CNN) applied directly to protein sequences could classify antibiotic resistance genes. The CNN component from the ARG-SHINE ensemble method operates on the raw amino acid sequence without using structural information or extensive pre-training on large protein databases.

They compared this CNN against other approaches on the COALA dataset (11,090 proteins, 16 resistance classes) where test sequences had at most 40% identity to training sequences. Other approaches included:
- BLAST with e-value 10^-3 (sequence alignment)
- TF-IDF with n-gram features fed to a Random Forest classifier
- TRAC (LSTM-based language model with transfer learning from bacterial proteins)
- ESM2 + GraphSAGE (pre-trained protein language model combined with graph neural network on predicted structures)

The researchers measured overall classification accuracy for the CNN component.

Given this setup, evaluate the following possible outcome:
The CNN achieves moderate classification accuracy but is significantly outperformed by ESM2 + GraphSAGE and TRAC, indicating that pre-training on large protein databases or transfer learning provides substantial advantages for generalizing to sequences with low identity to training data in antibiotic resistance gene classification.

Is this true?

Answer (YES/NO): YES